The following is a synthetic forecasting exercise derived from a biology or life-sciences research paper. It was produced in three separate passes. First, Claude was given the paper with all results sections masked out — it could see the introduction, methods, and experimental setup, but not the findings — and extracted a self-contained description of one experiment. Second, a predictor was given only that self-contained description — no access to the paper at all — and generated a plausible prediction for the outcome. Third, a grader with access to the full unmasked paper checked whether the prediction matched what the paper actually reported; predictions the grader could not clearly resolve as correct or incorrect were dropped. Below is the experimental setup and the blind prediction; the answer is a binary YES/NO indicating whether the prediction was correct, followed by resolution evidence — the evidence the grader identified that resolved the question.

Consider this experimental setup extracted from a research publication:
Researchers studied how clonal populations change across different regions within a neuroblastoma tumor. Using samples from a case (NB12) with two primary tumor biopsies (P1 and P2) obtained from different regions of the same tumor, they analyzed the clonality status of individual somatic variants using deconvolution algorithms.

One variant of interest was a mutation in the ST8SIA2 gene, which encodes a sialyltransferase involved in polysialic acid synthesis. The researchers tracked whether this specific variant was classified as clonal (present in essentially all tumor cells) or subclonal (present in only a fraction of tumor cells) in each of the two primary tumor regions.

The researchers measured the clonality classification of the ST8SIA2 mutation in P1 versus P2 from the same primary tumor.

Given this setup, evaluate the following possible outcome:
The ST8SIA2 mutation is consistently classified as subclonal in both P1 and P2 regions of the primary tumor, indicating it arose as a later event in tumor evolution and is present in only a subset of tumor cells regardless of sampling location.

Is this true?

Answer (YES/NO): NO